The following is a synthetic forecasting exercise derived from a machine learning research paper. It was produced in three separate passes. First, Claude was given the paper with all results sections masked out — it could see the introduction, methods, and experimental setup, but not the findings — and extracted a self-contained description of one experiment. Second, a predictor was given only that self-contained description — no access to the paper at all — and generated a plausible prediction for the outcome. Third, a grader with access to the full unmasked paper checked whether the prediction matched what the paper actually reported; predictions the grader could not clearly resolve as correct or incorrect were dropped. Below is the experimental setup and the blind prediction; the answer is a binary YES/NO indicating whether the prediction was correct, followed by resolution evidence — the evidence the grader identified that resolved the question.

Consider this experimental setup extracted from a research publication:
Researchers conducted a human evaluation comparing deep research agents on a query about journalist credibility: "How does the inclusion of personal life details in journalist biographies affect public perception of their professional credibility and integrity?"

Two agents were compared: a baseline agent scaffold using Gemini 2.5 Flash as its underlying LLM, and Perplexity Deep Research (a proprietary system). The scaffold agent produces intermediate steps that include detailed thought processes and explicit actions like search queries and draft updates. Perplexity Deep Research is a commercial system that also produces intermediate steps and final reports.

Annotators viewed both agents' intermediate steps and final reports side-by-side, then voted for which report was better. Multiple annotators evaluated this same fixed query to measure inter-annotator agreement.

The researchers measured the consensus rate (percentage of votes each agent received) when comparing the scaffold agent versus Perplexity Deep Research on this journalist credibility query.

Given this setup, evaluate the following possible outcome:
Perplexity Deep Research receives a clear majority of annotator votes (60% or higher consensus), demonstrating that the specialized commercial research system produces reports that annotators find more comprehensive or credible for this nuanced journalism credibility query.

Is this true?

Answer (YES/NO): YES